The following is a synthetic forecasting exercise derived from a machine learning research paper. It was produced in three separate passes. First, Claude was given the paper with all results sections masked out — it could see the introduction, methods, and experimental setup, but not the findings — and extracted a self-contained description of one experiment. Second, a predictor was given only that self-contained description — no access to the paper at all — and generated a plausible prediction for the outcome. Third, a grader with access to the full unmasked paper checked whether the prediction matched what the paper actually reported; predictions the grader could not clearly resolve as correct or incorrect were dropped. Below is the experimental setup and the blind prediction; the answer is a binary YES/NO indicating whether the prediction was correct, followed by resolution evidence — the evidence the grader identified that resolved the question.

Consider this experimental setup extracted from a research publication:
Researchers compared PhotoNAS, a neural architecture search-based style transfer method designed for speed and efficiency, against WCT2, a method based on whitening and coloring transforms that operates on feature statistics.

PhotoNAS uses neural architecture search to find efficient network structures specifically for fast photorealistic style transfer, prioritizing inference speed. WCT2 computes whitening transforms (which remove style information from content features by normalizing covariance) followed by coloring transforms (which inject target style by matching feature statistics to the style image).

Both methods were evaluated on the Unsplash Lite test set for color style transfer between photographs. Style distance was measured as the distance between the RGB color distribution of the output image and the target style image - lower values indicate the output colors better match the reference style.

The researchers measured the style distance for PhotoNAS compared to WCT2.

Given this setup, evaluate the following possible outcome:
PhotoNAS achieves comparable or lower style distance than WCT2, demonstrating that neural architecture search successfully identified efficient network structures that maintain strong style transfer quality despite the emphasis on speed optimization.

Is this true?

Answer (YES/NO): NO